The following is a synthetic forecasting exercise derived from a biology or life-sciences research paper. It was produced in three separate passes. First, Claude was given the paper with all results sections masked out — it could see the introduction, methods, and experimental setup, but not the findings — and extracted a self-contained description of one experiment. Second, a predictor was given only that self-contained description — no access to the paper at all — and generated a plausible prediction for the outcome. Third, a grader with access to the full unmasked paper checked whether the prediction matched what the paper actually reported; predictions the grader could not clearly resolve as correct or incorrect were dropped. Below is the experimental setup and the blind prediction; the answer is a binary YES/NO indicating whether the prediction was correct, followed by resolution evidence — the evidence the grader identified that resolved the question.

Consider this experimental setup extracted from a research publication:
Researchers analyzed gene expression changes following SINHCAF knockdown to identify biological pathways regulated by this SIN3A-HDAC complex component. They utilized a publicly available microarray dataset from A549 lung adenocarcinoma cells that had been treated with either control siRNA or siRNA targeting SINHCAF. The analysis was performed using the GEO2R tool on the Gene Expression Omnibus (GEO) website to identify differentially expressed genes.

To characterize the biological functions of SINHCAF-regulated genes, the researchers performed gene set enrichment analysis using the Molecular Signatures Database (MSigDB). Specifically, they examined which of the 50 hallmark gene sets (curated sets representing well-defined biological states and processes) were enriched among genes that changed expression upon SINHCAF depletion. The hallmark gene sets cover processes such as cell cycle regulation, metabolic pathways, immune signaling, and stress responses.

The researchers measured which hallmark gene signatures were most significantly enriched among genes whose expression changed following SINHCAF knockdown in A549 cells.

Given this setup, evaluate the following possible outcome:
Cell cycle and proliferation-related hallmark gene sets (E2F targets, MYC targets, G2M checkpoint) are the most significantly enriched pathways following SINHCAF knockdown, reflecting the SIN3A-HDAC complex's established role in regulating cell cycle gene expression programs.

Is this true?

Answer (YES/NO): NO